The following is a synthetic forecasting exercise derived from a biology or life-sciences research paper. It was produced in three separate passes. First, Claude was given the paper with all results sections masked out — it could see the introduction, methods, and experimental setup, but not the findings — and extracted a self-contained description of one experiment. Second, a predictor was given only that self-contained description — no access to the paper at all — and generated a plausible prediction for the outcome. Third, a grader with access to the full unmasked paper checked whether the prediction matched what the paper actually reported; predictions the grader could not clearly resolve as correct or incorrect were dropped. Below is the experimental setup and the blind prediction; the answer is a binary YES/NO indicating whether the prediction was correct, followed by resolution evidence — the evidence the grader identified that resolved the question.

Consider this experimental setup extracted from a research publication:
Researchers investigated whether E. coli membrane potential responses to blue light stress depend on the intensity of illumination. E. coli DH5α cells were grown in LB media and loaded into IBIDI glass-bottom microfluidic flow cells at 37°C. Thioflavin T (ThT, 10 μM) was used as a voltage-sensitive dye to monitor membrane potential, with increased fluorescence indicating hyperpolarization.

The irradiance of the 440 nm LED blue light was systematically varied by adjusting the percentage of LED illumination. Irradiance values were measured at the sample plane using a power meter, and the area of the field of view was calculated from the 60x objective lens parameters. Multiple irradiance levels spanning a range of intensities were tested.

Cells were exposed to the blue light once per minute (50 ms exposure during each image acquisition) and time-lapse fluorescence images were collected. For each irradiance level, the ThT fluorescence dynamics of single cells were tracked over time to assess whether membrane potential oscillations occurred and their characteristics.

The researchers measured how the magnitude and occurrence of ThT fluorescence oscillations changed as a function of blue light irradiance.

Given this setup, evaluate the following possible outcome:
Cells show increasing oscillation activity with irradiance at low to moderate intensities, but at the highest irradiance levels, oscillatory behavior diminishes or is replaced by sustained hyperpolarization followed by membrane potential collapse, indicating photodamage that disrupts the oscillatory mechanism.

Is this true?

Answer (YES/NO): NO